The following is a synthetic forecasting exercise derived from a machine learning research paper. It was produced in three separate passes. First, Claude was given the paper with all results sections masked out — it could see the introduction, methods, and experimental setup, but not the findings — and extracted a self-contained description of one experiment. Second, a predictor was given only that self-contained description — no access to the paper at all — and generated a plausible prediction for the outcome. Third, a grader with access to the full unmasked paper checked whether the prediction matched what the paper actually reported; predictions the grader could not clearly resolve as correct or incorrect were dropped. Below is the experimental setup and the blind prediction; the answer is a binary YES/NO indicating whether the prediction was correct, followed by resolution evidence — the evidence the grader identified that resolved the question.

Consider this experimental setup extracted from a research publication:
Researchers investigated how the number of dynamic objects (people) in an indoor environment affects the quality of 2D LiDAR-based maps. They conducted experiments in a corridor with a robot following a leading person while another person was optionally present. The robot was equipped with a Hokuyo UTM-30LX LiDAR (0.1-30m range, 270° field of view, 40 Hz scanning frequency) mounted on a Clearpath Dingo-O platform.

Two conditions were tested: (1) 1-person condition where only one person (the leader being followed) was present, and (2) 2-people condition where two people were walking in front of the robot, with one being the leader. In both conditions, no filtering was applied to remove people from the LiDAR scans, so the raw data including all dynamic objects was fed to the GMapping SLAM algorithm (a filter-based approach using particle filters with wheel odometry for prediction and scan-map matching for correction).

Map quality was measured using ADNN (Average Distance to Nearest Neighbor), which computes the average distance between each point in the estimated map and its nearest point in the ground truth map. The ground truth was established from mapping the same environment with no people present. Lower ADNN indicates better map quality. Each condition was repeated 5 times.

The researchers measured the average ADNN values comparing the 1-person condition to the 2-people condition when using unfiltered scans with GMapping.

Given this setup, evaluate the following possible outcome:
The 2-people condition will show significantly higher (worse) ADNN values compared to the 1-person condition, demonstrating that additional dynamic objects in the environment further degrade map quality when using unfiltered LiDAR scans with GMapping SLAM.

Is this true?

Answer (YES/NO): YES